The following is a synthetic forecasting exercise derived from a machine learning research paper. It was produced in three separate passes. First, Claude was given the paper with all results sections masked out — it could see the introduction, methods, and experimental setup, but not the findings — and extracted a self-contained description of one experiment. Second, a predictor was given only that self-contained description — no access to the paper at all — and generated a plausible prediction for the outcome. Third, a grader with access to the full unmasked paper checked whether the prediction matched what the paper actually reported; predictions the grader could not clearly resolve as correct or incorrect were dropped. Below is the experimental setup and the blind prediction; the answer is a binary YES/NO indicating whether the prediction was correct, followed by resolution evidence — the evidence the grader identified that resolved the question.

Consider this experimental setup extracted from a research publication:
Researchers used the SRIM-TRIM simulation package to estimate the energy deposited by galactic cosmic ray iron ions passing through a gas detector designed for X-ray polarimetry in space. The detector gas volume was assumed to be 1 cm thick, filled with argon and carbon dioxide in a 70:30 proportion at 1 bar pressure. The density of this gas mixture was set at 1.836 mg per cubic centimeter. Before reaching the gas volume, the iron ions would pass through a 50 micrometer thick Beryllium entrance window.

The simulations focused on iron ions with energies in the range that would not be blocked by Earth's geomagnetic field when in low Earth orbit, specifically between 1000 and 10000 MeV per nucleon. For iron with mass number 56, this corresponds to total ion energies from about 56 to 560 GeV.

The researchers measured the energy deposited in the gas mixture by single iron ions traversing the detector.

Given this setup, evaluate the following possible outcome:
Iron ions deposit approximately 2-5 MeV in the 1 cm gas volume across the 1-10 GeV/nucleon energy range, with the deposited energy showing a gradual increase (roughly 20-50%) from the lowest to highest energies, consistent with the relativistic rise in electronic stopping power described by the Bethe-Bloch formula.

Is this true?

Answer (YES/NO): NO